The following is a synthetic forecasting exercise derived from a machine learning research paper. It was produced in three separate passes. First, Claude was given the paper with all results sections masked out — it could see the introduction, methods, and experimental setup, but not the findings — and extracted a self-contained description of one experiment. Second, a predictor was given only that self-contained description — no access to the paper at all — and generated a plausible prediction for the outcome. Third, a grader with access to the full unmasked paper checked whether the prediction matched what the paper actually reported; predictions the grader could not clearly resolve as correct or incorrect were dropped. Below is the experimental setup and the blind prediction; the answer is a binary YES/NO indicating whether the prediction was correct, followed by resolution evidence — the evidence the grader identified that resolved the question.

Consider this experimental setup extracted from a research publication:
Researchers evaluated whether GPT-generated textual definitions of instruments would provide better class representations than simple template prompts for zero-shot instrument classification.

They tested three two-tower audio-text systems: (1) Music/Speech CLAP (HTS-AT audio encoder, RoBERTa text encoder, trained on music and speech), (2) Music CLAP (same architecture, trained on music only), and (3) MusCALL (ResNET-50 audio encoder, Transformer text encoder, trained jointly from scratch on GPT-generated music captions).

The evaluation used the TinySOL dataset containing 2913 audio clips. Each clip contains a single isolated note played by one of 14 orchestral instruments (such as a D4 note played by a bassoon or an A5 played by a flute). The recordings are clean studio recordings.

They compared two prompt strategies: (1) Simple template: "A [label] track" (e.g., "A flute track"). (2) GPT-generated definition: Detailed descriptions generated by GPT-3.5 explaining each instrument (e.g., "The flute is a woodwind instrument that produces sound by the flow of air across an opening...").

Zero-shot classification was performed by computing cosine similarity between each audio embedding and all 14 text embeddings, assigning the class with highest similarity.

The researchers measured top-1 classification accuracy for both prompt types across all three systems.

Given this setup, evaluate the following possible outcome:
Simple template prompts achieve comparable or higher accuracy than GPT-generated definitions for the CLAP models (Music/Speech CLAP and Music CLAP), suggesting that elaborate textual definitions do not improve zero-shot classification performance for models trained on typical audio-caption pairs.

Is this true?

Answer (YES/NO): YES